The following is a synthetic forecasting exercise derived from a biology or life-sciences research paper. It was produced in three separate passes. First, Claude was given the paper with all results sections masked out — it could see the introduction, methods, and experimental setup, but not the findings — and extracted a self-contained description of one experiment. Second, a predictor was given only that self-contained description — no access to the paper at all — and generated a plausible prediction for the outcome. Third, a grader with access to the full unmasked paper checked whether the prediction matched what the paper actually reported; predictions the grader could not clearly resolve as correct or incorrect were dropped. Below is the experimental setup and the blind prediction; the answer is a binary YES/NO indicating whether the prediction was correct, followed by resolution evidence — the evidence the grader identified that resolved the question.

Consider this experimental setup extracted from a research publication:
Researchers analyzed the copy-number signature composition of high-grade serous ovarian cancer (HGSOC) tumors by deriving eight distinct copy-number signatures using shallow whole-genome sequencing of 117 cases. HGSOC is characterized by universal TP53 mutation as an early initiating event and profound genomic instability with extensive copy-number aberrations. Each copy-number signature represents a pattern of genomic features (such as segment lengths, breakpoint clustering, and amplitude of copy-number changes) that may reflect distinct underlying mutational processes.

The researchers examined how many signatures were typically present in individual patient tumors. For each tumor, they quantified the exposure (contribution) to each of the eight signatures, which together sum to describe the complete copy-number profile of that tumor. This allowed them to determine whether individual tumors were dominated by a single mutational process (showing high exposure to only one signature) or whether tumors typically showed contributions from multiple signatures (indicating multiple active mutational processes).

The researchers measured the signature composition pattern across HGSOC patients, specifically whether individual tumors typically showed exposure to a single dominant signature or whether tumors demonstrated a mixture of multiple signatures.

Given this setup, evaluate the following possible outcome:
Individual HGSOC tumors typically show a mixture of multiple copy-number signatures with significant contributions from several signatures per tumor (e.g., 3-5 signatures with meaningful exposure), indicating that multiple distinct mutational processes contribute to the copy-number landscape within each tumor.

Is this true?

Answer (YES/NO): YES